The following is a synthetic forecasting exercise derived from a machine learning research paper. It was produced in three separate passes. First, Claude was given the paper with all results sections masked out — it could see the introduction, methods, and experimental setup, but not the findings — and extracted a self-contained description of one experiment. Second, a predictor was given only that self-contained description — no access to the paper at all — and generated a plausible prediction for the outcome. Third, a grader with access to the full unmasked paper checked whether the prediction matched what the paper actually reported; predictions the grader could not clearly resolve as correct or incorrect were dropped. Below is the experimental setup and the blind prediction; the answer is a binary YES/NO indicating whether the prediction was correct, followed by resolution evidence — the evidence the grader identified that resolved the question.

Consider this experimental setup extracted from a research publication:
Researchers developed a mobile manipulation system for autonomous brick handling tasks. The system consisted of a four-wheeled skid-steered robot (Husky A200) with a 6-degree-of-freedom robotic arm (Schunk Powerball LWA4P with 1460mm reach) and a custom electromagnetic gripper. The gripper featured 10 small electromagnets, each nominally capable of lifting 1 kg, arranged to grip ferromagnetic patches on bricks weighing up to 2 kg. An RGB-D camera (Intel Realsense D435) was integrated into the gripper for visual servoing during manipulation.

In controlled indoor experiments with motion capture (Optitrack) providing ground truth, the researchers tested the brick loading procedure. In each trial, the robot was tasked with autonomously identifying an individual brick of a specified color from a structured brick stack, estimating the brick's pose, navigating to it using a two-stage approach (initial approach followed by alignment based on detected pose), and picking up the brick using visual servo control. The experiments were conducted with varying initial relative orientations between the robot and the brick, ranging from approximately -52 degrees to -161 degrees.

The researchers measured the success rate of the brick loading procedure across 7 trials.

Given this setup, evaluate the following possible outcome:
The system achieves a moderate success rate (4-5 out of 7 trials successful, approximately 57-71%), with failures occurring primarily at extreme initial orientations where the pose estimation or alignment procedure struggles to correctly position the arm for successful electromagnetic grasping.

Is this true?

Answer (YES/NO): NO